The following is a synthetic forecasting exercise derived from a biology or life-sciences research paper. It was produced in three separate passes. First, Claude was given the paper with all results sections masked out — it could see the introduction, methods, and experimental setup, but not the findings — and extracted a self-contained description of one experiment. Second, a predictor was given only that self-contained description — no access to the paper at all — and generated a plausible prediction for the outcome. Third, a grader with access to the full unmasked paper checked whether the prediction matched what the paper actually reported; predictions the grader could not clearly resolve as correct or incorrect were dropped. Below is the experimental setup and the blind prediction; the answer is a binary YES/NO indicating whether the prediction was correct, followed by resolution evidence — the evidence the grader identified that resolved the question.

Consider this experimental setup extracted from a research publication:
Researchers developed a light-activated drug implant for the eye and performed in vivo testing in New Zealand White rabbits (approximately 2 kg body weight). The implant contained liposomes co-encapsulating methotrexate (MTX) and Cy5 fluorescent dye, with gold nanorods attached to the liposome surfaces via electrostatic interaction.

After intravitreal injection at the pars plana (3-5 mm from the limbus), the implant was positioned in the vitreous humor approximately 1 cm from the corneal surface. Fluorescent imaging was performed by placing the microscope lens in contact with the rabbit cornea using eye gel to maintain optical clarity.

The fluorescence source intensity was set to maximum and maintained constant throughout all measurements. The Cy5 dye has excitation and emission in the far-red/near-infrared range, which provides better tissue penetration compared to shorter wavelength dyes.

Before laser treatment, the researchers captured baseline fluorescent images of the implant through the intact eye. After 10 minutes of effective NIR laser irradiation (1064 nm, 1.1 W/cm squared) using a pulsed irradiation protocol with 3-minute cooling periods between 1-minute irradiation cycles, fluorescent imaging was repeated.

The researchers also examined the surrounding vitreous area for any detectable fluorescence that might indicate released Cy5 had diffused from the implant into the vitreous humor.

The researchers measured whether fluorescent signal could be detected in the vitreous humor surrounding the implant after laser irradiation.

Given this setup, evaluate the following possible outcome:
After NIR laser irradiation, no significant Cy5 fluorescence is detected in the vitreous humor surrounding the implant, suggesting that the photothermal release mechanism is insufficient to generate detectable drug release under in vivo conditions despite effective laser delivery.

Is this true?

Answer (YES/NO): NO